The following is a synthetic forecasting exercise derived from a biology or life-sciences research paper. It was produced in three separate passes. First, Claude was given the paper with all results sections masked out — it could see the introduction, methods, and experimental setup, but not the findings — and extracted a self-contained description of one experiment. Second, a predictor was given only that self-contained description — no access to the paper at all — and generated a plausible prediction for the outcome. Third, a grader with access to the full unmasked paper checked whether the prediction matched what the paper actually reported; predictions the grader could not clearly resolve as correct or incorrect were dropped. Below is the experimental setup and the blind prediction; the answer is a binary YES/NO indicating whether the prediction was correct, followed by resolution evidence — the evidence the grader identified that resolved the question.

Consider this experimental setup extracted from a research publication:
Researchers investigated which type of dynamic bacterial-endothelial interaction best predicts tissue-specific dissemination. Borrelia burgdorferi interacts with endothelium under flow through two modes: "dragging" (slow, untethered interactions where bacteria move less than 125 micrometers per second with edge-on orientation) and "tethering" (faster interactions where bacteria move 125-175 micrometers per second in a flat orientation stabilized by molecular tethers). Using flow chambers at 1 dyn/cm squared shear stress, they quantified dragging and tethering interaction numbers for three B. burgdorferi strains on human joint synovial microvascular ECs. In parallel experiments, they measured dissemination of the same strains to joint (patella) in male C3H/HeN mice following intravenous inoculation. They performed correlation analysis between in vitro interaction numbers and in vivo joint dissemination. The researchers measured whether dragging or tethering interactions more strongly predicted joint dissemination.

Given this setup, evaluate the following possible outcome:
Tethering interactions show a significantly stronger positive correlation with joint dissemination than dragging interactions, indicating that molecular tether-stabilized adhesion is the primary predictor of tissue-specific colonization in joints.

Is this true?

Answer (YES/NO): YES